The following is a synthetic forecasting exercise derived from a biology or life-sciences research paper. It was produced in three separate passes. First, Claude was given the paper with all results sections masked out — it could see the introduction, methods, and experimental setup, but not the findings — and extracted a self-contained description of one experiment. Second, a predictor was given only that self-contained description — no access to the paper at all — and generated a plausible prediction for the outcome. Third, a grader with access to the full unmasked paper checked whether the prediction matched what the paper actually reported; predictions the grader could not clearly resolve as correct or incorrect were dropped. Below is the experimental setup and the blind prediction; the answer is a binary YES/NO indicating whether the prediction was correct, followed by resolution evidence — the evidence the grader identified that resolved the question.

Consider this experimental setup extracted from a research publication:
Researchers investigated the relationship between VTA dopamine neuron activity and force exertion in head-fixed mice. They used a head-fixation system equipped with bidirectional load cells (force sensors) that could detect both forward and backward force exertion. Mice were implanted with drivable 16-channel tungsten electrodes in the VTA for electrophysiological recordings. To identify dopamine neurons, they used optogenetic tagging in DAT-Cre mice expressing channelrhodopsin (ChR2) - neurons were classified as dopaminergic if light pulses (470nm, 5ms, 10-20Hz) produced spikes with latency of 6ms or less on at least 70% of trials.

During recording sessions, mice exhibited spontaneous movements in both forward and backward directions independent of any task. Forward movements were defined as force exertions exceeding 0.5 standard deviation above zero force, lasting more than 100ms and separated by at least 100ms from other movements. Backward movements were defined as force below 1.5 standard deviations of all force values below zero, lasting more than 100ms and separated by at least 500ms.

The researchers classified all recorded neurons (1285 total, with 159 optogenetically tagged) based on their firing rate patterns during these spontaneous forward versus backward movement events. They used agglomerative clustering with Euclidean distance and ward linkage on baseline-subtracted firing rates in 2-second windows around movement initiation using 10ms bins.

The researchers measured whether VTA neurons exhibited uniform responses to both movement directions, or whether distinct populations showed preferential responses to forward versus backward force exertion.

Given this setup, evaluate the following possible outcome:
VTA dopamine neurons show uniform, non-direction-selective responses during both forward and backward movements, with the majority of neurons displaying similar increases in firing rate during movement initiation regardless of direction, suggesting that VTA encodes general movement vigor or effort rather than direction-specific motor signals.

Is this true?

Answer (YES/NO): NO